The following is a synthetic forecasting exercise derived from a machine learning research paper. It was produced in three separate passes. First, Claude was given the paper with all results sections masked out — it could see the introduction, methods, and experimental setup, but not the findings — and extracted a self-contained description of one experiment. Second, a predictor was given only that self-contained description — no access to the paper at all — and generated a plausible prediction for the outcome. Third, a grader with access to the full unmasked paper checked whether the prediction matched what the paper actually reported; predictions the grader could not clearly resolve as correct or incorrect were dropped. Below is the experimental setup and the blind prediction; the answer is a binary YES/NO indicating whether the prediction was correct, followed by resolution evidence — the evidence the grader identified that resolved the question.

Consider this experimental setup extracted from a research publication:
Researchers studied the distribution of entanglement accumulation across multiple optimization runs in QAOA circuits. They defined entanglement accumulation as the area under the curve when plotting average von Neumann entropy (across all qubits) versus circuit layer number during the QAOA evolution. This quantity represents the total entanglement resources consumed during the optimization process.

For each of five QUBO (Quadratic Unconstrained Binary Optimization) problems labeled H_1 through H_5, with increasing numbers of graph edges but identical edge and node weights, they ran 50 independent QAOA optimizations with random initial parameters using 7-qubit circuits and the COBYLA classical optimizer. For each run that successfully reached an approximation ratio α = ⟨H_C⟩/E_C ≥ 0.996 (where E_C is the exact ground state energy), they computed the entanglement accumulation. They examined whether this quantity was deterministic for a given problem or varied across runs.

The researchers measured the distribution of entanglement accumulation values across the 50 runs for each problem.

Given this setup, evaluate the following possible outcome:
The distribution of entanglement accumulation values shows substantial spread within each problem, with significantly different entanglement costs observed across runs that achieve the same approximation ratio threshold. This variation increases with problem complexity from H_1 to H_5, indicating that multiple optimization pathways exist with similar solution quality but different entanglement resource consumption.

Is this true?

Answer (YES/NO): YES